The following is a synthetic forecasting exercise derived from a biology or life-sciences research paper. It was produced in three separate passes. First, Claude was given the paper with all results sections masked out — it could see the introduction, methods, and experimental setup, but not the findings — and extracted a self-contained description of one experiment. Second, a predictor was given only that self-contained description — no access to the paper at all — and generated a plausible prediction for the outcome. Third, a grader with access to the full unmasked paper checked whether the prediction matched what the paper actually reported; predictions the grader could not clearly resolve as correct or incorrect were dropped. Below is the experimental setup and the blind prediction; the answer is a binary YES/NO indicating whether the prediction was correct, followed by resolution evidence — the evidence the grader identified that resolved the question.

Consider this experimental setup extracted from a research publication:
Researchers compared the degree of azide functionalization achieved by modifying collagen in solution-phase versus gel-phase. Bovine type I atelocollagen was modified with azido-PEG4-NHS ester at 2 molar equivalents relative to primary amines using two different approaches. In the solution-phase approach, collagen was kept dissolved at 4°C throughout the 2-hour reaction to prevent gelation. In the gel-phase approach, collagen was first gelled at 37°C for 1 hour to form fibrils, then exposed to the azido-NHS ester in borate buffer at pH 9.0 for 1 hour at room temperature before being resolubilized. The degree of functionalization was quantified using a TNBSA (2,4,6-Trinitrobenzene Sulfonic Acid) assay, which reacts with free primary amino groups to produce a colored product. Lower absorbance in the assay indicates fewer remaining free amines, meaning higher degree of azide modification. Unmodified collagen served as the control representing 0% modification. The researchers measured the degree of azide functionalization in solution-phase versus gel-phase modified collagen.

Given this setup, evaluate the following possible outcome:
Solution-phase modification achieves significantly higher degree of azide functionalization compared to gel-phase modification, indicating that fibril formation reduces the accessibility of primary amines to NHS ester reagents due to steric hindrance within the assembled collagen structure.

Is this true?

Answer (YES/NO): YES